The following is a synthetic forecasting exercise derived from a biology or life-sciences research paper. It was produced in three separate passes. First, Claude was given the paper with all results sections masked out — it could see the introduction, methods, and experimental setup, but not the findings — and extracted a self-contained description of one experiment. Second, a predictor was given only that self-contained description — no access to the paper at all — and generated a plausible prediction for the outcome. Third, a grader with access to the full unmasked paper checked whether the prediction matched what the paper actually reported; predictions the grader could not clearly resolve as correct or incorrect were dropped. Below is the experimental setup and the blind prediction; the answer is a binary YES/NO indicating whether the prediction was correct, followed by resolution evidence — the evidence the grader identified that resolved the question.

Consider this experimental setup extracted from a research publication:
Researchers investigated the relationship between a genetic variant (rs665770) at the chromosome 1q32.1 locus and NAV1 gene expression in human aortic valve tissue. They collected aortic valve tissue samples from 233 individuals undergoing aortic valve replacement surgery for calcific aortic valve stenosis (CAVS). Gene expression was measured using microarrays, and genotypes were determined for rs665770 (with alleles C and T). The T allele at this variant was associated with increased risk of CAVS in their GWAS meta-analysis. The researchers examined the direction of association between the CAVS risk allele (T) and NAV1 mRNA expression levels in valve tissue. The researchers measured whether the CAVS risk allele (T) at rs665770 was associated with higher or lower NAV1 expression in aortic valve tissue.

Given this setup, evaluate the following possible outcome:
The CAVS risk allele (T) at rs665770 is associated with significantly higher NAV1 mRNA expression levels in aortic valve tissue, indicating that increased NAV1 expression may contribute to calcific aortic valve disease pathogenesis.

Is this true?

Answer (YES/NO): YES